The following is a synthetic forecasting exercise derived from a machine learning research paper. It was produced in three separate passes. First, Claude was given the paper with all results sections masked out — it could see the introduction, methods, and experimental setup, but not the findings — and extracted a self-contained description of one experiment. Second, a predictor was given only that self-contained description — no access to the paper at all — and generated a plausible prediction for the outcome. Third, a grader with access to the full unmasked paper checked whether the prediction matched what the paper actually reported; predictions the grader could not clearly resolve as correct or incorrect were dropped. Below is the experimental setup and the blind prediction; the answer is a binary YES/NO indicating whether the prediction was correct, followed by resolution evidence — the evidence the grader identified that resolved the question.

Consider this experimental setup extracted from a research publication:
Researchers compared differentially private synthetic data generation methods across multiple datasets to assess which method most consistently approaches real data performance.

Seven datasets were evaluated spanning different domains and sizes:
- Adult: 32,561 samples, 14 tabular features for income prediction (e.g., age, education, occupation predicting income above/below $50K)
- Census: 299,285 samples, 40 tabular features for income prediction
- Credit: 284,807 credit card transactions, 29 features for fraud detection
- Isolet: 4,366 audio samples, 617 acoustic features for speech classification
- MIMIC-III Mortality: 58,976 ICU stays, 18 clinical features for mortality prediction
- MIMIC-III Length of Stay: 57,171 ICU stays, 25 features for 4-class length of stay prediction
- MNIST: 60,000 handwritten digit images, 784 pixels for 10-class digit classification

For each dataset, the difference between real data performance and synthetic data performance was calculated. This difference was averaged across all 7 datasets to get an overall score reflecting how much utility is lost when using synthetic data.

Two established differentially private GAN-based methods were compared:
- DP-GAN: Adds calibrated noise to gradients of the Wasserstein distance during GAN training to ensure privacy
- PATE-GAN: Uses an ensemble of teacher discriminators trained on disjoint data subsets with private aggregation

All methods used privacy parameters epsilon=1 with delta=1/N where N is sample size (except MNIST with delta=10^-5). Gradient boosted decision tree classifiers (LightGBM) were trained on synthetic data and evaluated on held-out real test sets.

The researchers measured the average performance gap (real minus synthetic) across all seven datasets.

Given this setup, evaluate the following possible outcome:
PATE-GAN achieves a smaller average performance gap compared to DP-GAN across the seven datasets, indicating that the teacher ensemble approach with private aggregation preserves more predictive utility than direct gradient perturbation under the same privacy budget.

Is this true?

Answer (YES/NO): YES